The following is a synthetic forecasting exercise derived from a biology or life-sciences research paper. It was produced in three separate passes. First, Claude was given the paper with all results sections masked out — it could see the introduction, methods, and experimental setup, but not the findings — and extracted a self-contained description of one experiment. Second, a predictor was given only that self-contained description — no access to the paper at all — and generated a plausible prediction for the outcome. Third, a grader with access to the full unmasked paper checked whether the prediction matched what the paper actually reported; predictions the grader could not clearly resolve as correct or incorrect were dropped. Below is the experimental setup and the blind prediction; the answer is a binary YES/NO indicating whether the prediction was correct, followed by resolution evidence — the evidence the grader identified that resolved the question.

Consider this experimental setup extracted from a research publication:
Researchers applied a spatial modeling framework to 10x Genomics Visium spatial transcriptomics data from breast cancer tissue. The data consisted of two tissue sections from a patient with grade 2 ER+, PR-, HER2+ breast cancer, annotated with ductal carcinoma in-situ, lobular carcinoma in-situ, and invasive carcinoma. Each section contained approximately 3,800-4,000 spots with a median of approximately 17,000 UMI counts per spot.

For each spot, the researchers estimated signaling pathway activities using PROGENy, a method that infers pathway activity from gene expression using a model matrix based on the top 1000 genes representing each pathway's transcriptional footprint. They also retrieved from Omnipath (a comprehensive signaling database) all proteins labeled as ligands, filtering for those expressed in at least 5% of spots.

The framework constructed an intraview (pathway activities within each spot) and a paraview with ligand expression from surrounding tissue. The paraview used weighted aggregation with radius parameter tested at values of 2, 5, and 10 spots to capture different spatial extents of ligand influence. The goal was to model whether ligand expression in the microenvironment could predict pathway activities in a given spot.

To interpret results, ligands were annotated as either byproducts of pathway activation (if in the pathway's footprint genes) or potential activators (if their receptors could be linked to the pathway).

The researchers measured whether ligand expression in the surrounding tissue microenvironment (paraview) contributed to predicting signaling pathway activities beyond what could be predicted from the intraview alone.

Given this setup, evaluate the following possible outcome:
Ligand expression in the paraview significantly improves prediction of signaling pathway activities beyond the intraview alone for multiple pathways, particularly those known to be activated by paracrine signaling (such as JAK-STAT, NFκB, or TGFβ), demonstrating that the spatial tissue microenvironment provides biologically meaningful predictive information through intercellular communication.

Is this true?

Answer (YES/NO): NO